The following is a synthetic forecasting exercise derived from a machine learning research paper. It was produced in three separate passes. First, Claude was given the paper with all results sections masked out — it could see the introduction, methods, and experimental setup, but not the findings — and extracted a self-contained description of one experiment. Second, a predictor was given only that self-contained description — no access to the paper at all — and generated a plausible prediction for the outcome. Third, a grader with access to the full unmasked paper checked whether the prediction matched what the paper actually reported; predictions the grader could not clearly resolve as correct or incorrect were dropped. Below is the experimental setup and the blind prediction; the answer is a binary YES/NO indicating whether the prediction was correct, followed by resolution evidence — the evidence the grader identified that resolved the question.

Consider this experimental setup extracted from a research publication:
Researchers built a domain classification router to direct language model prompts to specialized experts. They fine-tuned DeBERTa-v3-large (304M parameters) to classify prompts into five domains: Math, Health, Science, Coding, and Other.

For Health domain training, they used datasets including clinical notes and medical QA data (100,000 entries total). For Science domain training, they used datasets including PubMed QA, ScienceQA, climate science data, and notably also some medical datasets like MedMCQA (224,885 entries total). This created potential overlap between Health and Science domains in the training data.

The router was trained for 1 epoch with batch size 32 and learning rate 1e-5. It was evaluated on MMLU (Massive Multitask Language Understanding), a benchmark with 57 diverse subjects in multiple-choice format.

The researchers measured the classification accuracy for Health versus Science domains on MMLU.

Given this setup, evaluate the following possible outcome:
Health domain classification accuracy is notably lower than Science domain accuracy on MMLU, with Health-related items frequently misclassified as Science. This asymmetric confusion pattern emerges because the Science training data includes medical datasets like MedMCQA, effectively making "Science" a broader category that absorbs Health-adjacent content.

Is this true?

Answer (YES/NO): NO